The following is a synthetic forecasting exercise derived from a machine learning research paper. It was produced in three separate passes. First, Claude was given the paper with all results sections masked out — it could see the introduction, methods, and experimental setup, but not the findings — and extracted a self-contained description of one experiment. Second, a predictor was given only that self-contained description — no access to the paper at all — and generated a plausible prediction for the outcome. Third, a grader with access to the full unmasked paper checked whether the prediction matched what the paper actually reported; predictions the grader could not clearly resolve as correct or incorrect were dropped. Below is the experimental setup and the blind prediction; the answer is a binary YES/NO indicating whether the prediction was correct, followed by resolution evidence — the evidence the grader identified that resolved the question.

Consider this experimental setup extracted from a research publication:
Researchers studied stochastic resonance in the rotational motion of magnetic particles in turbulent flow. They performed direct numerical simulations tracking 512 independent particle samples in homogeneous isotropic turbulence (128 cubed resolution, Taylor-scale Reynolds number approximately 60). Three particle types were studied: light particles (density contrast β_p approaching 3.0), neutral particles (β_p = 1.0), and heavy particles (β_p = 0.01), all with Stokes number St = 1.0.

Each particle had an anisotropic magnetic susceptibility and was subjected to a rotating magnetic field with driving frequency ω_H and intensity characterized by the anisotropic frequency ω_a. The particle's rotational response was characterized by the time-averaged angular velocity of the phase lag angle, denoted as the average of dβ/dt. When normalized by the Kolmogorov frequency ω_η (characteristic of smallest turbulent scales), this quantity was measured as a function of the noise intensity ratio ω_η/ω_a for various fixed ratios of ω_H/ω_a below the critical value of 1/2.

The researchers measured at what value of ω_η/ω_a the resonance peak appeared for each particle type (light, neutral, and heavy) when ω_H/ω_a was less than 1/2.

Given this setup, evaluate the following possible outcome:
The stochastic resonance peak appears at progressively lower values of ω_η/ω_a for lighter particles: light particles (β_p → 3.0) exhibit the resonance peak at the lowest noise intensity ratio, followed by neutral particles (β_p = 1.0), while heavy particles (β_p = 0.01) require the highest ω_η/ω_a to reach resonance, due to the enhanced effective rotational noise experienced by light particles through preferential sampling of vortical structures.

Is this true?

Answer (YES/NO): YES